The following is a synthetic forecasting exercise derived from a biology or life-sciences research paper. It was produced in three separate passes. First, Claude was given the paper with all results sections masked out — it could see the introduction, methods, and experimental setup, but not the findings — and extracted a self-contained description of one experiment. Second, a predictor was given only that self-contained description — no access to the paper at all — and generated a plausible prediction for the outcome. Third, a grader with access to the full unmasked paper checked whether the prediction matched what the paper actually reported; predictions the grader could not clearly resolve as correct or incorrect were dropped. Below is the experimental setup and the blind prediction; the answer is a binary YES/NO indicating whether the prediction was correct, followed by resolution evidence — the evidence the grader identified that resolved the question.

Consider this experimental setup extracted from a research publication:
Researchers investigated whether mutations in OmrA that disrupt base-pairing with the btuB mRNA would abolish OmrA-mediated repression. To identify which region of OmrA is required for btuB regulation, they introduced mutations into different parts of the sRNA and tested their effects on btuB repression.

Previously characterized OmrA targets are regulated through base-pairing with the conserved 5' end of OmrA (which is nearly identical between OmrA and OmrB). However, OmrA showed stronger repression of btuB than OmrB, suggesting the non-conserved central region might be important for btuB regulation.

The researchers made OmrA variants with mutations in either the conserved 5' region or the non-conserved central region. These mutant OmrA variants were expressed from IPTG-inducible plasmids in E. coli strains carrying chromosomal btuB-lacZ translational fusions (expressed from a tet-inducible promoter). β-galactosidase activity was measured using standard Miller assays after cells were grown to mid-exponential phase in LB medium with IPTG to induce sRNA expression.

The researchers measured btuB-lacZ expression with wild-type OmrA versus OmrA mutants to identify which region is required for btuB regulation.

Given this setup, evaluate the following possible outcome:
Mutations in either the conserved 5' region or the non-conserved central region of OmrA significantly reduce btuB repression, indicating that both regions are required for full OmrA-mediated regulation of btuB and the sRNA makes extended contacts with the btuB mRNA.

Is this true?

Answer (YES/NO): YES